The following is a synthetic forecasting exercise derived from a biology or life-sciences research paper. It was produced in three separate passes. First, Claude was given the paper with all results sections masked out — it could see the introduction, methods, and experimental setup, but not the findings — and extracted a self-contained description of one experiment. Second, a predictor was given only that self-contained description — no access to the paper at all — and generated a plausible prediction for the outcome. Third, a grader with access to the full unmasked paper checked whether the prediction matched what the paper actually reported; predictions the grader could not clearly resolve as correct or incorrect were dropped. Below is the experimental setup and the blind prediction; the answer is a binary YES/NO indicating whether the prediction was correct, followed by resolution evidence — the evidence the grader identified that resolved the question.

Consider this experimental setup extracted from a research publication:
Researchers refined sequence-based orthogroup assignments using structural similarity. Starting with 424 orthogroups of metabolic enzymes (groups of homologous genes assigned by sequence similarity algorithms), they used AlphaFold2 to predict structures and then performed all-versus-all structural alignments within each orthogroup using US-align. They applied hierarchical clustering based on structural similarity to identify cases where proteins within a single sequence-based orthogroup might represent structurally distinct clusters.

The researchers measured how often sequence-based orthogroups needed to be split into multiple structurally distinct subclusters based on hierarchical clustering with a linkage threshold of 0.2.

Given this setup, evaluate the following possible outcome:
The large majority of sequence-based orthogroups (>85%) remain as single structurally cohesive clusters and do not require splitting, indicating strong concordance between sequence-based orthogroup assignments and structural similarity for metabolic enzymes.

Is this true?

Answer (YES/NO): YES